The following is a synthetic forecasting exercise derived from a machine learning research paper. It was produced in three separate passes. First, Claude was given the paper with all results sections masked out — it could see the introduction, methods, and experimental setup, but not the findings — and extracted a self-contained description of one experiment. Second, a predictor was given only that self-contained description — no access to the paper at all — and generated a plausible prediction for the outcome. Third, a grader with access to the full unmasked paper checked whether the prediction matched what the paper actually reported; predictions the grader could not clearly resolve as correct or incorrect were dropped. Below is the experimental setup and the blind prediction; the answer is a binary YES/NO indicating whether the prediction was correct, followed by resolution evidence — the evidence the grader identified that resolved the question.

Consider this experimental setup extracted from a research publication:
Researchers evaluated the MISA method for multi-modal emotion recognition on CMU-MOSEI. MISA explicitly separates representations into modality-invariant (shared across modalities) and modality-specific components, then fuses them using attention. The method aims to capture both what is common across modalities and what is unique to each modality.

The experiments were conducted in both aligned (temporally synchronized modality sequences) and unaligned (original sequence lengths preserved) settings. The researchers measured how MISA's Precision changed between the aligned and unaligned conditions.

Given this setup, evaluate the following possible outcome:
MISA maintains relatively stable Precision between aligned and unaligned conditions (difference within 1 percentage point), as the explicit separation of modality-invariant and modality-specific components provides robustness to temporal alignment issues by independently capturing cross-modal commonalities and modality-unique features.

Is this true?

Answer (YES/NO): NO